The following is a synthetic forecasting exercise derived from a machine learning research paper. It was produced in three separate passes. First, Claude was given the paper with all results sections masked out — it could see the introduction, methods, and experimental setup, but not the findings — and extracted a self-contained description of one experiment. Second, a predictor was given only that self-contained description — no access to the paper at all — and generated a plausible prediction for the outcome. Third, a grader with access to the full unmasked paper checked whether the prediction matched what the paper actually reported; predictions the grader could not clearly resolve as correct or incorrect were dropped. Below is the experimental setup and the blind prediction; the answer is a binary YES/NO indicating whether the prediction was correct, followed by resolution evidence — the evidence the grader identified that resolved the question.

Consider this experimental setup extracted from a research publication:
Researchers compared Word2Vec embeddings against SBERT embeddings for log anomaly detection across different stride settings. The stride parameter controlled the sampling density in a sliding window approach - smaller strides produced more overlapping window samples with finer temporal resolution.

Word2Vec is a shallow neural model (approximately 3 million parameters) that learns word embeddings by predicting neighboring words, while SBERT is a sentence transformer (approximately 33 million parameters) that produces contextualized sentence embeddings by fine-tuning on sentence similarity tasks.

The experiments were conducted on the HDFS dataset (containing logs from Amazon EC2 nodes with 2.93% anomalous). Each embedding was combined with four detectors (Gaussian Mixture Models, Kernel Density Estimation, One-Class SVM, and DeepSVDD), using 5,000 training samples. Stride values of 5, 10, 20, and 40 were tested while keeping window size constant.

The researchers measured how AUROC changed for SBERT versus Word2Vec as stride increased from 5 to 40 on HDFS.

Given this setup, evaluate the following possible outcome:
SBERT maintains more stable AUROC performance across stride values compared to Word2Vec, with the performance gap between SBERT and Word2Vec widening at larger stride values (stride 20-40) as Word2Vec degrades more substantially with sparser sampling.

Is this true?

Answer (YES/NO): NO